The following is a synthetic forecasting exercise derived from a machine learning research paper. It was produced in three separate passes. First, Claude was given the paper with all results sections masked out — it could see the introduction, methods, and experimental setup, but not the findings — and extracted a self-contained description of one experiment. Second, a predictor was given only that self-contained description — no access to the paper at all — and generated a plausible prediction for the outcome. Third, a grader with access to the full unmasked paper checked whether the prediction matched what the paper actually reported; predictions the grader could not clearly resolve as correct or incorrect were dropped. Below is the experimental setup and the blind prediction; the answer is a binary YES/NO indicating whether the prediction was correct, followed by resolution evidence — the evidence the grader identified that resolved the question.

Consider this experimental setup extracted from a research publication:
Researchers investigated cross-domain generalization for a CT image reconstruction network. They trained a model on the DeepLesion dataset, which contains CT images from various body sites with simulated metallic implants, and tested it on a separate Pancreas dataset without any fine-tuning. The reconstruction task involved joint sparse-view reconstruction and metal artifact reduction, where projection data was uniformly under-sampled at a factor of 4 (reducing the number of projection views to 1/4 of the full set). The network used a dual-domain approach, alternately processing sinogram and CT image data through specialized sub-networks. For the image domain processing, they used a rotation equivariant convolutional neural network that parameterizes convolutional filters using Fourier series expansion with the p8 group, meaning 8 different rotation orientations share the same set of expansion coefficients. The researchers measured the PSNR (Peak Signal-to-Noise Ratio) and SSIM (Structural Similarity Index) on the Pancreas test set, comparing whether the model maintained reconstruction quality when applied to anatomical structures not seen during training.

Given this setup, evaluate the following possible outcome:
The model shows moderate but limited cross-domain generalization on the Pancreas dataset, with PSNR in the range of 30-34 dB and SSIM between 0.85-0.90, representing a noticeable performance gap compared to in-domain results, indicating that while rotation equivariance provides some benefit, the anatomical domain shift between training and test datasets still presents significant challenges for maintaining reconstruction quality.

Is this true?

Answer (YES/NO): NO